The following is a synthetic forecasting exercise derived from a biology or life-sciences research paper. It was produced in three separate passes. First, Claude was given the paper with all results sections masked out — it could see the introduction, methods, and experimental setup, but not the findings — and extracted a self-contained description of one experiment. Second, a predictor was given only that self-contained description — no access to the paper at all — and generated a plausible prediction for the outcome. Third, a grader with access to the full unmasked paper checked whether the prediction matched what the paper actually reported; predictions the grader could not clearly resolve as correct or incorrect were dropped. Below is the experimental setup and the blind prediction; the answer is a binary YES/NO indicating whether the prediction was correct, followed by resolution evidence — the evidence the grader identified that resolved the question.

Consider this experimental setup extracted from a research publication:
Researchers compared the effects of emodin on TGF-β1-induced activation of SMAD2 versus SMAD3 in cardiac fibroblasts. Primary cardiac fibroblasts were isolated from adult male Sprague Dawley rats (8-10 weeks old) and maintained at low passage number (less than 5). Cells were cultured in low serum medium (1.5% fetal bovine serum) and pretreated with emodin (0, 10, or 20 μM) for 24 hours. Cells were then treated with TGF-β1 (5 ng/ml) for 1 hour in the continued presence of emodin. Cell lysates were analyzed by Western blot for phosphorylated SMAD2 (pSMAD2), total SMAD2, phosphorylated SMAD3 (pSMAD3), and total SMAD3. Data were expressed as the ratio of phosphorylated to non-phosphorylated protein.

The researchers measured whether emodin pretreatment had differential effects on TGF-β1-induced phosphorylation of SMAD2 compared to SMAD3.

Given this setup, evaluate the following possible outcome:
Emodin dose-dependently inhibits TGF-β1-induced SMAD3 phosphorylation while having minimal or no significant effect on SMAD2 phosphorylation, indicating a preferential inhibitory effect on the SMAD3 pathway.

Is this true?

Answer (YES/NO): NO